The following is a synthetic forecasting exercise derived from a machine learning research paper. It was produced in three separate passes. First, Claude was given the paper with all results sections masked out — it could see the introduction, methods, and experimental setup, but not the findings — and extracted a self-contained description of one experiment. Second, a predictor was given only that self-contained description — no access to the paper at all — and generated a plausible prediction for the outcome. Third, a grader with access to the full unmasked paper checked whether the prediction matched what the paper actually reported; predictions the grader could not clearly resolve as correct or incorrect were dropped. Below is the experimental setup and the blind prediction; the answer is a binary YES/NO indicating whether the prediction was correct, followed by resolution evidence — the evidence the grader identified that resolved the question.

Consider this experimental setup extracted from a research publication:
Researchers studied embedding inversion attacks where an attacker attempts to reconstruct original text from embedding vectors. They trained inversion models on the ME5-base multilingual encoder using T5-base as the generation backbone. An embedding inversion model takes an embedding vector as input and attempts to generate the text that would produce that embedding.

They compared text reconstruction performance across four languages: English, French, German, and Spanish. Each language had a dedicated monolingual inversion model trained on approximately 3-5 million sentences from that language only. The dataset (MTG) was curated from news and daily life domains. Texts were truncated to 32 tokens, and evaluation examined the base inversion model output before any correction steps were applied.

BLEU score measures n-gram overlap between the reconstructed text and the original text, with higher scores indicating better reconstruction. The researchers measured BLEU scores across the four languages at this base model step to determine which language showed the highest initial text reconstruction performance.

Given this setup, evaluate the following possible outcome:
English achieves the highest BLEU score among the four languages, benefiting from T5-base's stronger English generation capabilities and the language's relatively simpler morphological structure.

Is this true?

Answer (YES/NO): NO